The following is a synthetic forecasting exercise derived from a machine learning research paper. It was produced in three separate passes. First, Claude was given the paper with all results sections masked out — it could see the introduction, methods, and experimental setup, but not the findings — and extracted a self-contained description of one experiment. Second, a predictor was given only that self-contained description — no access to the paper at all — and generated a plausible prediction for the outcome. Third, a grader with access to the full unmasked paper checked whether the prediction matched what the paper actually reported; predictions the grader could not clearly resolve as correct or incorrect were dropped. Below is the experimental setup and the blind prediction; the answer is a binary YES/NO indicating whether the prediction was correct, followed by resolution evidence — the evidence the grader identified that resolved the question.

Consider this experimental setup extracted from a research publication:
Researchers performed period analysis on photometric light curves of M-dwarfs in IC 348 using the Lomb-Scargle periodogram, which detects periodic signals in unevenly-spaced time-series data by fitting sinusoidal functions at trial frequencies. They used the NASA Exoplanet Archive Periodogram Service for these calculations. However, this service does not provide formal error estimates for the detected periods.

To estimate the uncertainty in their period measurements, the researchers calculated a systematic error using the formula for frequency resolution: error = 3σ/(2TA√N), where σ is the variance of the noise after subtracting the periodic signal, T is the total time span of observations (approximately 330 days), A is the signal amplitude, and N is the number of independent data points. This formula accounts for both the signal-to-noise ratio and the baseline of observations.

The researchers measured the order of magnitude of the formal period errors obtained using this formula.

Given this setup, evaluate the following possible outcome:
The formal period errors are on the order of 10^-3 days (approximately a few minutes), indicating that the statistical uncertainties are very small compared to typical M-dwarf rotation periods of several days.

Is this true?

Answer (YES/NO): NO